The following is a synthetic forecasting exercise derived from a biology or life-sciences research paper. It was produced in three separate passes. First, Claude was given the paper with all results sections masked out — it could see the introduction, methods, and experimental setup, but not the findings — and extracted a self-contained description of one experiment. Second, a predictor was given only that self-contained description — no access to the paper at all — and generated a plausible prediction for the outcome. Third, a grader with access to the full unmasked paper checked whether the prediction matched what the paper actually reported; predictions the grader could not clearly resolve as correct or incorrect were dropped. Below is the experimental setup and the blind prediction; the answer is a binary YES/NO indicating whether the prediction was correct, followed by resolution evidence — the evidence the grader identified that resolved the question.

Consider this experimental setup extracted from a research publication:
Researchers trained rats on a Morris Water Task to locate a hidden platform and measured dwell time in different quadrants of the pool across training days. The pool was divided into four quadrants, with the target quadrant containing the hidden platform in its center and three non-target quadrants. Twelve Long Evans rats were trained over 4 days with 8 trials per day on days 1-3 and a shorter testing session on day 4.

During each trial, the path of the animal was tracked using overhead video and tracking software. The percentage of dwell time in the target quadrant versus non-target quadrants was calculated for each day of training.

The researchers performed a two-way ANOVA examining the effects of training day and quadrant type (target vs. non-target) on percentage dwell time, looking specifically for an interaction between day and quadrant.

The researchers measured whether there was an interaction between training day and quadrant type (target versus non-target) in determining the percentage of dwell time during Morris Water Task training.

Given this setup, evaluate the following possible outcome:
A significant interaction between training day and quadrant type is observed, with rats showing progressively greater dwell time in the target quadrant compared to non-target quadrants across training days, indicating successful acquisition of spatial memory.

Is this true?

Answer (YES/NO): NO